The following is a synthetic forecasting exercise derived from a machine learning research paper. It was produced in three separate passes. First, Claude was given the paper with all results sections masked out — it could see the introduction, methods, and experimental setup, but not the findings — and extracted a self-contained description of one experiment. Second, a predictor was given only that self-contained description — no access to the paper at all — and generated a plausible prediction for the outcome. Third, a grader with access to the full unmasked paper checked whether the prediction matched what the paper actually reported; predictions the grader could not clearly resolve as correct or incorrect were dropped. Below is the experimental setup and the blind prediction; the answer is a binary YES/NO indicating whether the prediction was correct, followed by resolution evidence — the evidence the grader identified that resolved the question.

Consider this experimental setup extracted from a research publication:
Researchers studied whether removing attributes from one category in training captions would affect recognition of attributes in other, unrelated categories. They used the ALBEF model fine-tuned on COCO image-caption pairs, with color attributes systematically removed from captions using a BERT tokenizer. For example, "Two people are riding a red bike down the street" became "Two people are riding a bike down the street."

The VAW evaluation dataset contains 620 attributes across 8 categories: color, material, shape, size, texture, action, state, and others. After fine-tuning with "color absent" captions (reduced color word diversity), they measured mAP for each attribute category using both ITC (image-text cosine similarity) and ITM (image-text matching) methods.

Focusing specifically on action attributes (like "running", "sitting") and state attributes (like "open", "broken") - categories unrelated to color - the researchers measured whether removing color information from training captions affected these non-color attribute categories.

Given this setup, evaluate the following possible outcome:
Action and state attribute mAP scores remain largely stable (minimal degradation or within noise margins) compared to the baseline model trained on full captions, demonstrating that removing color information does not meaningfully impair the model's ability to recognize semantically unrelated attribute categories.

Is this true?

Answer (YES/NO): NO